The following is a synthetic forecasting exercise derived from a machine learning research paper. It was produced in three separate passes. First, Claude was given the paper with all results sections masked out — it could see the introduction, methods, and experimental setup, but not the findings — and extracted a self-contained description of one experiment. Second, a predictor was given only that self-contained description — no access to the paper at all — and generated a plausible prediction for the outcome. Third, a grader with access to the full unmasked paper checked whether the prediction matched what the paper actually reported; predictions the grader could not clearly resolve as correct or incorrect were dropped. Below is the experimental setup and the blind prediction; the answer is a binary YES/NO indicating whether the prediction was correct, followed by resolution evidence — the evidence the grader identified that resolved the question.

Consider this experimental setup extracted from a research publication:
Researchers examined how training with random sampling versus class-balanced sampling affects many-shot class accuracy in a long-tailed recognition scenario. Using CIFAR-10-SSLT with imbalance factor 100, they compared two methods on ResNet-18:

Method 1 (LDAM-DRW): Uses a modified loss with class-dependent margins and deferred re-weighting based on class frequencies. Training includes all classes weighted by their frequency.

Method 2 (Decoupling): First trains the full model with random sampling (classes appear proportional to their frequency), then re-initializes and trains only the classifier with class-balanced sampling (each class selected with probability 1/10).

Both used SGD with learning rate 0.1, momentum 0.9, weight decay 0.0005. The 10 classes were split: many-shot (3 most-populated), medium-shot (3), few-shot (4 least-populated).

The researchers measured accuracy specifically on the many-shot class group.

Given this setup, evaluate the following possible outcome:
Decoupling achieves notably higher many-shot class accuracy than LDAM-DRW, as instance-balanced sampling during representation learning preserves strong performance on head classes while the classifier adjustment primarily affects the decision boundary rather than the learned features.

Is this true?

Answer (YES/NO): YES